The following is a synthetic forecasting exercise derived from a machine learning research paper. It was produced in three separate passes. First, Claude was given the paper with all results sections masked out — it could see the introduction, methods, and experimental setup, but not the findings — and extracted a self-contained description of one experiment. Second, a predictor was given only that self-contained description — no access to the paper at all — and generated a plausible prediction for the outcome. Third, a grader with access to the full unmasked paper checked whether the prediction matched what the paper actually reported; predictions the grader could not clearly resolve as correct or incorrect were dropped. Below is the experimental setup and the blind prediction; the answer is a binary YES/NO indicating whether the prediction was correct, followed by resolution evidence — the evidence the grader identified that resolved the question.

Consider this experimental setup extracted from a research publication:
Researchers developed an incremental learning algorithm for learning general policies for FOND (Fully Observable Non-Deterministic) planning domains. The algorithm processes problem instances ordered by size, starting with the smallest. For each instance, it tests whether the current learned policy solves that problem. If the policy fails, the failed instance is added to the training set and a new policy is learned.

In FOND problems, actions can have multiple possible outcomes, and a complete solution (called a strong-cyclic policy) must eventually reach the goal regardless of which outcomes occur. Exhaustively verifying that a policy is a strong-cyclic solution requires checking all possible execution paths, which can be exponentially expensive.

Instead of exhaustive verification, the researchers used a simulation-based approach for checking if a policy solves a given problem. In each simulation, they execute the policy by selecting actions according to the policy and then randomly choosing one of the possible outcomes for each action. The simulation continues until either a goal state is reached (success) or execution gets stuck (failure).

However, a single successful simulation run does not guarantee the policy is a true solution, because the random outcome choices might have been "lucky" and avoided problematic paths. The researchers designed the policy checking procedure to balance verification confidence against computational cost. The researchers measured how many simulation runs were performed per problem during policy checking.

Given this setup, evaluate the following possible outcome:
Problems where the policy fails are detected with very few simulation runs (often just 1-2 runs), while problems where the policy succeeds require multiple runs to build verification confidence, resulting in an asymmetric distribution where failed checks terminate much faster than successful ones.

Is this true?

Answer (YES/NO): NO